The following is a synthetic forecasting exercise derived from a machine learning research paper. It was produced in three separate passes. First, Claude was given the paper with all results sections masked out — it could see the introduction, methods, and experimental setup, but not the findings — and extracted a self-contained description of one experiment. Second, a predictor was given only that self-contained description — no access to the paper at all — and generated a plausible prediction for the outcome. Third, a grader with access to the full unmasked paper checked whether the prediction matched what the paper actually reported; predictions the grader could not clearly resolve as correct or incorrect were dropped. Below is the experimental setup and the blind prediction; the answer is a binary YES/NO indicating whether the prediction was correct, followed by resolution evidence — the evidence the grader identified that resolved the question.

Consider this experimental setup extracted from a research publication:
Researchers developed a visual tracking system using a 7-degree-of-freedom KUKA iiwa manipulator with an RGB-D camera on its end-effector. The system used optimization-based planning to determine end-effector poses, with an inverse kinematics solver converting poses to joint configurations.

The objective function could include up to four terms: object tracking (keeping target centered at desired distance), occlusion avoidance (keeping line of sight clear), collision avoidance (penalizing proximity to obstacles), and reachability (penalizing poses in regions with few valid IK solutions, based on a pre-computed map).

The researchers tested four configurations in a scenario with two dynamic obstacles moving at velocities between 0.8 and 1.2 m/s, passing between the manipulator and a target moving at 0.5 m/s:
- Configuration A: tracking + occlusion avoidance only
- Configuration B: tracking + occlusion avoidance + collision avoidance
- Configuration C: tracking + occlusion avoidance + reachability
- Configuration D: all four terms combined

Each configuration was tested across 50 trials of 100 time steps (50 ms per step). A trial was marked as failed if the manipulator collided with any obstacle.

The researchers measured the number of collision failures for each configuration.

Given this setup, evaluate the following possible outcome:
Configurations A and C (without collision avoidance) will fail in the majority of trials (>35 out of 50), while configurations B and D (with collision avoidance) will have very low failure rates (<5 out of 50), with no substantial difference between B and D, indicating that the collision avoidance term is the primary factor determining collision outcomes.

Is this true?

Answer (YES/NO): NO